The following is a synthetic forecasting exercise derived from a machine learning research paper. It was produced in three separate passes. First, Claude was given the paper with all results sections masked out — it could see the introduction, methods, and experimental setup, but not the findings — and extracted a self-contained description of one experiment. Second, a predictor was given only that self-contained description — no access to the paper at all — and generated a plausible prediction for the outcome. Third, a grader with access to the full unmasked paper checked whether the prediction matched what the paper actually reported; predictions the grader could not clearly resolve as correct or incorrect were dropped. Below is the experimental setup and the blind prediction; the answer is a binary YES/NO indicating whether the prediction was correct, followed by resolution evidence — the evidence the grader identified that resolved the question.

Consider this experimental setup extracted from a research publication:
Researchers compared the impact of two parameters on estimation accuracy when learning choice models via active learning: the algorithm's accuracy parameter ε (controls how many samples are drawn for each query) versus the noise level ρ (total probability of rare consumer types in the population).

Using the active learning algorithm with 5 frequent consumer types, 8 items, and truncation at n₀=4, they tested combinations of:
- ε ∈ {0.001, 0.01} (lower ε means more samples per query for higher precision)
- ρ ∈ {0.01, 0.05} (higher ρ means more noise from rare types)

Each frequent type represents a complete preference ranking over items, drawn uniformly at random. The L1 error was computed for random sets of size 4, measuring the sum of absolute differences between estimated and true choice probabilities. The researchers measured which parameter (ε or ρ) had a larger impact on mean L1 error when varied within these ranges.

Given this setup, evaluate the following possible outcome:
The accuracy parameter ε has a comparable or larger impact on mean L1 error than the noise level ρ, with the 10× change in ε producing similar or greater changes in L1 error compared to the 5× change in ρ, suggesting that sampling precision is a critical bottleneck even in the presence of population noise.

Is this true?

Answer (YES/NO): NO